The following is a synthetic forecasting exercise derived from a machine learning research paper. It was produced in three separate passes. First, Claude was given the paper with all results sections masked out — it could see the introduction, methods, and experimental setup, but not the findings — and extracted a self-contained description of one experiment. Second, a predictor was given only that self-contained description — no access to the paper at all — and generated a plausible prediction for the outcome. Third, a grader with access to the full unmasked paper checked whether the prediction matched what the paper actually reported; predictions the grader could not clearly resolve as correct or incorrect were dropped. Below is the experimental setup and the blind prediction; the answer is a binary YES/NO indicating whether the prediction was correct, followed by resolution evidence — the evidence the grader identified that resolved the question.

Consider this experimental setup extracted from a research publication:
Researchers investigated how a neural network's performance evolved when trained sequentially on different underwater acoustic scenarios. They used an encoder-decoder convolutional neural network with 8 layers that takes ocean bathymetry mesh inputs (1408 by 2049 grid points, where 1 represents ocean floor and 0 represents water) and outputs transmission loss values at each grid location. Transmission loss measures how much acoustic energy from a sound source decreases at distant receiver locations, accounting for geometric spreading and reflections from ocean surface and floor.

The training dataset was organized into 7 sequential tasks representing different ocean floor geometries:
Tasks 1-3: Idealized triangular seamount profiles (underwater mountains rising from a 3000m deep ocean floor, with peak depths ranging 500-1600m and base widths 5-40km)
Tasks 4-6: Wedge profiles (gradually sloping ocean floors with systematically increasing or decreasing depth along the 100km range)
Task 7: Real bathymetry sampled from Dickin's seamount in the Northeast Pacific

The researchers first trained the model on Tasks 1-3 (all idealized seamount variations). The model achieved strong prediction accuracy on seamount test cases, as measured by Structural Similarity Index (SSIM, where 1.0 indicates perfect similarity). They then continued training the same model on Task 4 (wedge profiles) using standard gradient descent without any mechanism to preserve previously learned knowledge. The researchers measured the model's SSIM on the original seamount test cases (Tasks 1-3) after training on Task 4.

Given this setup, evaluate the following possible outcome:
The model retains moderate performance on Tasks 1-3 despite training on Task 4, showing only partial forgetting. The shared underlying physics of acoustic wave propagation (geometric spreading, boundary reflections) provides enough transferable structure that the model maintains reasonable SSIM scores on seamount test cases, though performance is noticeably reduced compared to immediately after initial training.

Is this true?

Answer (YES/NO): NO